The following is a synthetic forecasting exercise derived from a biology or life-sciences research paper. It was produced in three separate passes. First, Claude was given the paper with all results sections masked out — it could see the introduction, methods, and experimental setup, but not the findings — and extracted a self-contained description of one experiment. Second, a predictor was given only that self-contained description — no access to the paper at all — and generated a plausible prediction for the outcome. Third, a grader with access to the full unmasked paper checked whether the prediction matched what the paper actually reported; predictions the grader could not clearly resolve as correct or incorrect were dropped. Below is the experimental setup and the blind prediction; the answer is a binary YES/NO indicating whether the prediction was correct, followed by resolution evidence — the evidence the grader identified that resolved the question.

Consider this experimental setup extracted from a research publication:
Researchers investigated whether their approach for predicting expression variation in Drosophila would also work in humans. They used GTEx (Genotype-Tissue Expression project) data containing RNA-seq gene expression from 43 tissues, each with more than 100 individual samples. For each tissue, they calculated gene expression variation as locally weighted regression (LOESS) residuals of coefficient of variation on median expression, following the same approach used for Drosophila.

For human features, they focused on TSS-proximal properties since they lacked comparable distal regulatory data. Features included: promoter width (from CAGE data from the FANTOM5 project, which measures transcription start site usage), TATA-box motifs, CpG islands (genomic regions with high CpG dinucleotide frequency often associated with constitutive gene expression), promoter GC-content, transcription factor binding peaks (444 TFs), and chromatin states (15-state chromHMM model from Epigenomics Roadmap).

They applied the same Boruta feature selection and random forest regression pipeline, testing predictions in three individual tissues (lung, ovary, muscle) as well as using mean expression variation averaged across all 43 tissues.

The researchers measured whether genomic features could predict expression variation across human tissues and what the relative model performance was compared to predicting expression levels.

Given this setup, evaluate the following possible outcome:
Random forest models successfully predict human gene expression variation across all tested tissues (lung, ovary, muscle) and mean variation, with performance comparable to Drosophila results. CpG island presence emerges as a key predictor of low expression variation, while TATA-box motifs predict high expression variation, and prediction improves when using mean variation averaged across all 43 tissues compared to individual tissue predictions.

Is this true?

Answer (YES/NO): YES